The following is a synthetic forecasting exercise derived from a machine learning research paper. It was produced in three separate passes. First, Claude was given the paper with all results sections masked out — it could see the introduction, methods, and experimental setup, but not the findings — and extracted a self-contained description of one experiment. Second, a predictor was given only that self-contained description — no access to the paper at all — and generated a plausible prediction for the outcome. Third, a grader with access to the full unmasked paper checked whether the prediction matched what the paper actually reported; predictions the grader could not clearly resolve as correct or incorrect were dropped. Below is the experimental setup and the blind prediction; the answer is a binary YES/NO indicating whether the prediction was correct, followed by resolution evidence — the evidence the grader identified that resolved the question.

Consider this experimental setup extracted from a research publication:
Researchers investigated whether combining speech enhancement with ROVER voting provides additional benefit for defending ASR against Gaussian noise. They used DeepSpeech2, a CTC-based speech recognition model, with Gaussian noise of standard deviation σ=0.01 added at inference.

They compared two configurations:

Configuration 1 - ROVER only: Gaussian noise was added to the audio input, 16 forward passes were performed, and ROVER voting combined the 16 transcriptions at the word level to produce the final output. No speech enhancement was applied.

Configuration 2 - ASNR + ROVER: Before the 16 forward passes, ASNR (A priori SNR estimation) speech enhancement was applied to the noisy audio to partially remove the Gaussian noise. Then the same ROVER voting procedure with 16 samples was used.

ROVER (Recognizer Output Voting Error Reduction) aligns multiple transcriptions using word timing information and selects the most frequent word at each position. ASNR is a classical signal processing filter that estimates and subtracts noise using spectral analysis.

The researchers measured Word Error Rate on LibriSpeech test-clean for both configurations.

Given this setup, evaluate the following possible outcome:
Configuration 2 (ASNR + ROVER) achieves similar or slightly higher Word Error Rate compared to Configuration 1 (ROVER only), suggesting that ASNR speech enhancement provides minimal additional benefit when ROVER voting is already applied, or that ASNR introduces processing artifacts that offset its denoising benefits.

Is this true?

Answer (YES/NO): NO